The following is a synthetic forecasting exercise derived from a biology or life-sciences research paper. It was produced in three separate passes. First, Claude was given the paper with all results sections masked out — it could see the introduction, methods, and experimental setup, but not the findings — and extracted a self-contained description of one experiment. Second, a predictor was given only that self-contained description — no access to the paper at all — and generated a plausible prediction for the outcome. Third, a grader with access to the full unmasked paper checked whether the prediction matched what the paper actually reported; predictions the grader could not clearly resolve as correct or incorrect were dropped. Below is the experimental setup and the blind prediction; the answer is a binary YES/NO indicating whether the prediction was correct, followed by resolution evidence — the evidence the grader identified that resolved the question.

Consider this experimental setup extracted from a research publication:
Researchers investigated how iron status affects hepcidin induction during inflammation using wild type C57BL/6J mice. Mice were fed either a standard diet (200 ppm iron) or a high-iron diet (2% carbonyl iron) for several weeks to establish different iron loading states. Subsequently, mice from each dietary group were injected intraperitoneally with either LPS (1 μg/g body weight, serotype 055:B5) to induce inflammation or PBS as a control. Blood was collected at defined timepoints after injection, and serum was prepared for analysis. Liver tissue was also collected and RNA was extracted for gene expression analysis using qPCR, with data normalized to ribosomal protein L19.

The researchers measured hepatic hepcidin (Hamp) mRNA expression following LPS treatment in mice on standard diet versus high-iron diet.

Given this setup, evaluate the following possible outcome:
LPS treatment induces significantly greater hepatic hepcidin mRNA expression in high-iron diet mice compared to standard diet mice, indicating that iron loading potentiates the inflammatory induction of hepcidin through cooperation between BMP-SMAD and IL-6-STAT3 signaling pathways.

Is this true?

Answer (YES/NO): NO